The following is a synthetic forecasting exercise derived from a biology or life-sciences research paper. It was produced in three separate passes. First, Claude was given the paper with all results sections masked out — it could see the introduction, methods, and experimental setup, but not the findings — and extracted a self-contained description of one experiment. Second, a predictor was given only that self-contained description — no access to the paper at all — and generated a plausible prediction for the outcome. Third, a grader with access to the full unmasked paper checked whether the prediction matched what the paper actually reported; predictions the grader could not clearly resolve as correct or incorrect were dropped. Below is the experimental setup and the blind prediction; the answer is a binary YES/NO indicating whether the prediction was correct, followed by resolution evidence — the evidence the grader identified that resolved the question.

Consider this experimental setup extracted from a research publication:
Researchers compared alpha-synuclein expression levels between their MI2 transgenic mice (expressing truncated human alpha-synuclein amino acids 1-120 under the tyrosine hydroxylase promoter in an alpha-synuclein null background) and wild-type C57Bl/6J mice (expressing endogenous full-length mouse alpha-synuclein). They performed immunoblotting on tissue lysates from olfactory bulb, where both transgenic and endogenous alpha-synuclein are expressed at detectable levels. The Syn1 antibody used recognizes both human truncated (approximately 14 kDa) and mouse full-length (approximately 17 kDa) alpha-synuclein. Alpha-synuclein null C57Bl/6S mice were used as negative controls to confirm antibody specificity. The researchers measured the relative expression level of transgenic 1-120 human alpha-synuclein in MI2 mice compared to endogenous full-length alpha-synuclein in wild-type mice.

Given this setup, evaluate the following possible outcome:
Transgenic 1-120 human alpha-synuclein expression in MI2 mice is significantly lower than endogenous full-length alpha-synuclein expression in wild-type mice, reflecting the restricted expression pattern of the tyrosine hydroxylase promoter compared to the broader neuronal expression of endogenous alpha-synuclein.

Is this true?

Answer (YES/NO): YES